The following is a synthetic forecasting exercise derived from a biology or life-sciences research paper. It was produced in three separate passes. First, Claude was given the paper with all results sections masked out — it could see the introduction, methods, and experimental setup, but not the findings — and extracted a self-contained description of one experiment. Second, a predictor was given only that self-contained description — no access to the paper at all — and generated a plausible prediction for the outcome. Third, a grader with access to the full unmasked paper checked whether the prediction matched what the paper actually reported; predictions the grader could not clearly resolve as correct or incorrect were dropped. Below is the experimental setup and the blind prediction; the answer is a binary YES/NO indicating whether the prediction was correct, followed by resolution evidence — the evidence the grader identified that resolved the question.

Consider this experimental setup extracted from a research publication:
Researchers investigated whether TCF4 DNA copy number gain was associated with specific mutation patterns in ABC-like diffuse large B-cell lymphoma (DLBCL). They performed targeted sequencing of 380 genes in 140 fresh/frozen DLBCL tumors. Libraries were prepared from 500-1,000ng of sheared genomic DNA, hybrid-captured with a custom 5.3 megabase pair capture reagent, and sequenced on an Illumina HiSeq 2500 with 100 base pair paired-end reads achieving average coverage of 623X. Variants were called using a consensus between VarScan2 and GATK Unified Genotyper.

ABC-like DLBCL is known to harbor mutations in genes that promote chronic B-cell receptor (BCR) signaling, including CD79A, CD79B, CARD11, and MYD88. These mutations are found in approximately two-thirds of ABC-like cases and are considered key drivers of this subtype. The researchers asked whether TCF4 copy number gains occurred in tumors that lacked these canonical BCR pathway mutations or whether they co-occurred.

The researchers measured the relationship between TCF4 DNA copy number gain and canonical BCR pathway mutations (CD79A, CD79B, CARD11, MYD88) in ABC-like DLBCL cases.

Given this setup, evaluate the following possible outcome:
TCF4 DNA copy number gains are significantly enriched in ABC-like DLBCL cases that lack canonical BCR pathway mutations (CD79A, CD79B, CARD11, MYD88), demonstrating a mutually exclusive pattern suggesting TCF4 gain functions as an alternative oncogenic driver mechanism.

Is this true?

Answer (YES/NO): NO